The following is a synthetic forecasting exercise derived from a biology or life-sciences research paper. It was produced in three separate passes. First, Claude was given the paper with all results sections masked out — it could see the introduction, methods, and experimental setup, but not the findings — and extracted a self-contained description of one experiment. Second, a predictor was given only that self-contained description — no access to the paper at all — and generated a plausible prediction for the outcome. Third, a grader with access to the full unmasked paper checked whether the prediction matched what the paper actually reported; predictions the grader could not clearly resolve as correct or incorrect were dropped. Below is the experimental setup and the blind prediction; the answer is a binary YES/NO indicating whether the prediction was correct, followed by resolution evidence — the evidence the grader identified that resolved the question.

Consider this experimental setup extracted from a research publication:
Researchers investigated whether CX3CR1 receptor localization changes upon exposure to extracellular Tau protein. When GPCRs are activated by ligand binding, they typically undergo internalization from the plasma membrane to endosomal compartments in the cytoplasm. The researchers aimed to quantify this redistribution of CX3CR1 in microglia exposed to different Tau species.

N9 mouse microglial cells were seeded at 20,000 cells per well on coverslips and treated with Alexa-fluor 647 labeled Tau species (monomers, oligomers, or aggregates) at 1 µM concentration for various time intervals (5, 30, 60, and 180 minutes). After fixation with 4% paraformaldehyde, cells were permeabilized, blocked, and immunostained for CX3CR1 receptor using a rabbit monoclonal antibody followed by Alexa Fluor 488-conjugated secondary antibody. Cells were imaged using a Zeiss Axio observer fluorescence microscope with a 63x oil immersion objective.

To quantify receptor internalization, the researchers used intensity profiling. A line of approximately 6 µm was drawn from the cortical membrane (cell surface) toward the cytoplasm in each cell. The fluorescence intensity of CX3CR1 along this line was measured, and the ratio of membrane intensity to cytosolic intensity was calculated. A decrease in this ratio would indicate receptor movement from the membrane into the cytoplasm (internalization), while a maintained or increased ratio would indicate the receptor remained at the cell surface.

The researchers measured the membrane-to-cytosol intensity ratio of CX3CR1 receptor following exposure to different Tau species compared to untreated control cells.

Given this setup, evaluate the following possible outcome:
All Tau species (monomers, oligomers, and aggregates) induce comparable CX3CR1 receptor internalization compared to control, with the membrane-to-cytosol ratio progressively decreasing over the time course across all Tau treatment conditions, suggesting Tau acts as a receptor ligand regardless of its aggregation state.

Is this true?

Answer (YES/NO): YES